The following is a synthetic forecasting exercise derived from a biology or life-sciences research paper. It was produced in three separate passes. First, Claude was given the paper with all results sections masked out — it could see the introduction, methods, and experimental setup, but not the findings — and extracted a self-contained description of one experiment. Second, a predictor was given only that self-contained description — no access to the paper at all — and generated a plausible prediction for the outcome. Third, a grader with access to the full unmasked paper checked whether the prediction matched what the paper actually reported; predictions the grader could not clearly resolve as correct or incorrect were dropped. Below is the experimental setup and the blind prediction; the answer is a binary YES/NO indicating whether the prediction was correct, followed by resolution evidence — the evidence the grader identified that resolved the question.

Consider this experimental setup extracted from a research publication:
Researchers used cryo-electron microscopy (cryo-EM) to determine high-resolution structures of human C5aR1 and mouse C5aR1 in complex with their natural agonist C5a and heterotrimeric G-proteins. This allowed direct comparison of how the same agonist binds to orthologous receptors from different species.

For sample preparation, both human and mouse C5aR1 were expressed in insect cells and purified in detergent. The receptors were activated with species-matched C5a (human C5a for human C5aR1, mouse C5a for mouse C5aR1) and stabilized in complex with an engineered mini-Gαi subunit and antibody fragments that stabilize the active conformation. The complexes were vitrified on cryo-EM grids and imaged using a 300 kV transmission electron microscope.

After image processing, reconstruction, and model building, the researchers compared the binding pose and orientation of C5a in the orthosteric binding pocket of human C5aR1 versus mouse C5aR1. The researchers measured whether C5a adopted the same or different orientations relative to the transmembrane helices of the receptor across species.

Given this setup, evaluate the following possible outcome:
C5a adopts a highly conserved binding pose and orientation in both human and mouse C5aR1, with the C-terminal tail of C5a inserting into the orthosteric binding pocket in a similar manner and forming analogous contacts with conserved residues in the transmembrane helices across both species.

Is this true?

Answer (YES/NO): YES